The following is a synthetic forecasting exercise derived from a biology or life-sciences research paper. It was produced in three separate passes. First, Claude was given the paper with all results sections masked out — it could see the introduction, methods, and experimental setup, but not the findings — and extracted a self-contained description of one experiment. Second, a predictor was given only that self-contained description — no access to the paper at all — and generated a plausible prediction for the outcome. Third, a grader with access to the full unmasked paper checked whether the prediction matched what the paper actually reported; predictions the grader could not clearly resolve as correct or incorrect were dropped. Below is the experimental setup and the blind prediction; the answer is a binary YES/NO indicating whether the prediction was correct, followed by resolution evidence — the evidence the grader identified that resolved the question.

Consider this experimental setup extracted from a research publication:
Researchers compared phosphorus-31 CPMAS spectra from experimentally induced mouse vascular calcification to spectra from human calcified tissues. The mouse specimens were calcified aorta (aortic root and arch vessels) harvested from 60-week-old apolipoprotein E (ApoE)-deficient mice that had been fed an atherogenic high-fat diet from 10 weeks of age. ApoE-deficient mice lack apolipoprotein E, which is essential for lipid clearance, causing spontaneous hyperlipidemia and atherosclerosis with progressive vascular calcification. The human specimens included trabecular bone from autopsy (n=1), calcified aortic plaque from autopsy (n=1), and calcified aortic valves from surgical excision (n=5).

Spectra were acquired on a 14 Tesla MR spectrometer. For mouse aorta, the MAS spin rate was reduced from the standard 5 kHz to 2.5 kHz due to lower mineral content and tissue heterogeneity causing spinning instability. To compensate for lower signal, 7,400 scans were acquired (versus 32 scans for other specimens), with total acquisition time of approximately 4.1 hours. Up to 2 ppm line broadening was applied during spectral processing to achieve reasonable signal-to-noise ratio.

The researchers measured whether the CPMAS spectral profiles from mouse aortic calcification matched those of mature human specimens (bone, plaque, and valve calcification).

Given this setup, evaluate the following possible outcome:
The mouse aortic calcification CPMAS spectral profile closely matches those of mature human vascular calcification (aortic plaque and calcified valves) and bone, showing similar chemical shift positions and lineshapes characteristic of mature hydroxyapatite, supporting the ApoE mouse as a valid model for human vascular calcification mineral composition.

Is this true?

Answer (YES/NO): NO